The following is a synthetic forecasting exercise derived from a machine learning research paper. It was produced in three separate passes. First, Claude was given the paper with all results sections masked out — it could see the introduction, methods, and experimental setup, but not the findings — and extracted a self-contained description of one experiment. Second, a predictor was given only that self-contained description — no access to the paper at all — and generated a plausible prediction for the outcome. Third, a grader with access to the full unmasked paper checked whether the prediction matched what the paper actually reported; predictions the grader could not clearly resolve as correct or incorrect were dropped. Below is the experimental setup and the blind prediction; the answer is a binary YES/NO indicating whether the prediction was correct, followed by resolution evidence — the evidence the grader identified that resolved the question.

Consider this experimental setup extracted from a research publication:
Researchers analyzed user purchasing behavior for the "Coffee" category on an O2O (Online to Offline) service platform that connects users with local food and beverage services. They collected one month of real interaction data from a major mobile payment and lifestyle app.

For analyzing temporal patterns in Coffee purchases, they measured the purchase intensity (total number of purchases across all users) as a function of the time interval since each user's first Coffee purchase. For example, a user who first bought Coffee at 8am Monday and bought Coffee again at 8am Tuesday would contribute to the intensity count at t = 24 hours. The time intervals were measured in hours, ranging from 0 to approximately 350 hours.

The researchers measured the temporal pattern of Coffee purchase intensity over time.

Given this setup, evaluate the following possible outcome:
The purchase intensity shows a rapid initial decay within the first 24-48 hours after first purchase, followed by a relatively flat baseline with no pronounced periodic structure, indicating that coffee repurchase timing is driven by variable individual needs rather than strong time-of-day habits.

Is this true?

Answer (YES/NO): NO